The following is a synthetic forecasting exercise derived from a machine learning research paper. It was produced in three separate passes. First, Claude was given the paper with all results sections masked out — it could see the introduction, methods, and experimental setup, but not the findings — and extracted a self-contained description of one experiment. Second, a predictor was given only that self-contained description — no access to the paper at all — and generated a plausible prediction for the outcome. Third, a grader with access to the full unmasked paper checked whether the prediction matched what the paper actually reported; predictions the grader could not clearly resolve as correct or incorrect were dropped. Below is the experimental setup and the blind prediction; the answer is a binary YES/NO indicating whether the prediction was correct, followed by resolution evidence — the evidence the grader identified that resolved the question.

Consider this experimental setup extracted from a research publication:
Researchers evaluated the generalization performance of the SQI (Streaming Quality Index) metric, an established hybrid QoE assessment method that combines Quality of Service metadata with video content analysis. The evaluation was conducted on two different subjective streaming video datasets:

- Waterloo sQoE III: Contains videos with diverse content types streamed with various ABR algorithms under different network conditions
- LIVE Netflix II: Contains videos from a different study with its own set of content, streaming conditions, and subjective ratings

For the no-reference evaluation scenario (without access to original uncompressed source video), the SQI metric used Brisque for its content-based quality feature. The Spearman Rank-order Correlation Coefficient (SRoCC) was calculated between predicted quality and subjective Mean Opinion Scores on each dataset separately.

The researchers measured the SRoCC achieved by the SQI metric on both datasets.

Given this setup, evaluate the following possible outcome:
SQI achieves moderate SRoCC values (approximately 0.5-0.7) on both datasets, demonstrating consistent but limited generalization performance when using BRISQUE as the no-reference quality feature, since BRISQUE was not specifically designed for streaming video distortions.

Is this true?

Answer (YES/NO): NO